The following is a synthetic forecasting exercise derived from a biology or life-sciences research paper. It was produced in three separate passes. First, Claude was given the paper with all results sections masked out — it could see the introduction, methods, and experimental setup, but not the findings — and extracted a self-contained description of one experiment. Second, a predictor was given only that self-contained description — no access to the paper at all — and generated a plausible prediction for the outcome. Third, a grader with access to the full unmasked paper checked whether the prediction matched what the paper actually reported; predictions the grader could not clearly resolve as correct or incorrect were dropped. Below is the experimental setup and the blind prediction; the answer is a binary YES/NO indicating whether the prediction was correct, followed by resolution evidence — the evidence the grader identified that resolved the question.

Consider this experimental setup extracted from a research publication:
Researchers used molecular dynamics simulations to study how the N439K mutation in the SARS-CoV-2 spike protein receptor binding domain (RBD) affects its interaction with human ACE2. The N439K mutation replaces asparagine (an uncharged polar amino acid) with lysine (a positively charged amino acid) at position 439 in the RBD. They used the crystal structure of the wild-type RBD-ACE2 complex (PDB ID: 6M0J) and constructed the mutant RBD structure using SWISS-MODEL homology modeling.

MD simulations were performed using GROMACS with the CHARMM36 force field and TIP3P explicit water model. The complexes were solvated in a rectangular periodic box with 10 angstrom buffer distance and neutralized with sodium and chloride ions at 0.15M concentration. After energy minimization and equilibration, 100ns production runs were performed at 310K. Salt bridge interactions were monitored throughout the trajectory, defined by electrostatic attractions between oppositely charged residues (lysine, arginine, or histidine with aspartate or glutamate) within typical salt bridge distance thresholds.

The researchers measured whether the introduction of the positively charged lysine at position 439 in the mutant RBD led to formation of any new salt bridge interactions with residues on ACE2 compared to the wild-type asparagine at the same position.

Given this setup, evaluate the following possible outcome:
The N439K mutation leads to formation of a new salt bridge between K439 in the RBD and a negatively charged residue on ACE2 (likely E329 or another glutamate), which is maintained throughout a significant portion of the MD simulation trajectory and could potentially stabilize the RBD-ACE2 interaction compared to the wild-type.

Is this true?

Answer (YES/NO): YES